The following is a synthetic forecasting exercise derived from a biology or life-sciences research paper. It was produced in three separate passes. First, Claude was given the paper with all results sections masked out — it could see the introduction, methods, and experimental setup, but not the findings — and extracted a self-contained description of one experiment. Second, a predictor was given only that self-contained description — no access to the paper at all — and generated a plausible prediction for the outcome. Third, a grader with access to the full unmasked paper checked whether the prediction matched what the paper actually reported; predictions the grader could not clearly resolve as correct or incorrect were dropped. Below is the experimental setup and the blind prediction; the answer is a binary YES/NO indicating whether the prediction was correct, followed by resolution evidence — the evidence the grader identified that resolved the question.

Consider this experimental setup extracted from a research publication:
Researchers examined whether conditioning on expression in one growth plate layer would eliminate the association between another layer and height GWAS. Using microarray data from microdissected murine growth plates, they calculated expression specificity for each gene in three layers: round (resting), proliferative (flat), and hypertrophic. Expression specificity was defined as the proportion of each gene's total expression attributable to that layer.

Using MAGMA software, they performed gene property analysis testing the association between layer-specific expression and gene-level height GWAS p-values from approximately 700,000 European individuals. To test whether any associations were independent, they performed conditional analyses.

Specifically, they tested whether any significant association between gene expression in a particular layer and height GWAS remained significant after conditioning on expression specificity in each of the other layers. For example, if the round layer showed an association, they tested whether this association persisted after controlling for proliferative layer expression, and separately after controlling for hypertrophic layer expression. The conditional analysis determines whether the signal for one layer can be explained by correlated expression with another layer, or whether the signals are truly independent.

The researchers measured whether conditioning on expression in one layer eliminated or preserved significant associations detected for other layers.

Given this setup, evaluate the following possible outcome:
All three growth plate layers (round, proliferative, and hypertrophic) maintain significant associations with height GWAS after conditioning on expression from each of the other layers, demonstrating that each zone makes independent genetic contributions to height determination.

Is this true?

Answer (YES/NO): NO